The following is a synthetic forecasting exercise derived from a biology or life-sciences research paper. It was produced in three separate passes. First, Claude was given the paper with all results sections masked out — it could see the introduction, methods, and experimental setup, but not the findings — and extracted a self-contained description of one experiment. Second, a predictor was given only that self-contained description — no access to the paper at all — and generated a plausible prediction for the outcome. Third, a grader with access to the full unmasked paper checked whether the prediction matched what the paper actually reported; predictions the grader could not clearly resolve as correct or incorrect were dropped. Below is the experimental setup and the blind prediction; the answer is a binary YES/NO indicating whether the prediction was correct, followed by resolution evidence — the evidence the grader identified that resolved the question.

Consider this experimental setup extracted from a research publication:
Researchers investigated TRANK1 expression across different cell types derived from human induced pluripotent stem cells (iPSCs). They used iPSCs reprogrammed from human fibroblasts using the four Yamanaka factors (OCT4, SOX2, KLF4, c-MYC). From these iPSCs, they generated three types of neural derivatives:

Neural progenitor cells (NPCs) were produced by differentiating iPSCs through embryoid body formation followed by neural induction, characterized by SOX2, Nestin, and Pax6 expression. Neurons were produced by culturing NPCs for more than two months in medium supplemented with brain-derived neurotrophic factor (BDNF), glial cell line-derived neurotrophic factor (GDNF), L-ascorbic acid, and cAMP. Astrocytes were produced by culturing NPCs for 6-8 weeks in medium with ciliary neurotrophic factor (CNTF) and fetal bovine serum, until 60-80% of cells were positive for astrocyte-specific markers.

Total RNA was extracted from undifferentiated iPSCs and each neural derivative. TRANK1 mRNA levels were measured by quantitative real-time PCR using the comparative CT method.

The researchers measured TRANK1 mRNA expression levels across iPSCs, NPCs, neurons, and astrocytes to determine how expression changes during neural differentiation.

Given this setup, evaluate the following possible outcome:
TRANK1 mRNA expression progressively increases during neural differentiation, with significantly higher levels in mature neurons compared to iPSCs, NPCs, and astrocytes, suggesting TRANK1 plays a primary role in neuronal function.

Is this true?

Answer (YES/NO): YES